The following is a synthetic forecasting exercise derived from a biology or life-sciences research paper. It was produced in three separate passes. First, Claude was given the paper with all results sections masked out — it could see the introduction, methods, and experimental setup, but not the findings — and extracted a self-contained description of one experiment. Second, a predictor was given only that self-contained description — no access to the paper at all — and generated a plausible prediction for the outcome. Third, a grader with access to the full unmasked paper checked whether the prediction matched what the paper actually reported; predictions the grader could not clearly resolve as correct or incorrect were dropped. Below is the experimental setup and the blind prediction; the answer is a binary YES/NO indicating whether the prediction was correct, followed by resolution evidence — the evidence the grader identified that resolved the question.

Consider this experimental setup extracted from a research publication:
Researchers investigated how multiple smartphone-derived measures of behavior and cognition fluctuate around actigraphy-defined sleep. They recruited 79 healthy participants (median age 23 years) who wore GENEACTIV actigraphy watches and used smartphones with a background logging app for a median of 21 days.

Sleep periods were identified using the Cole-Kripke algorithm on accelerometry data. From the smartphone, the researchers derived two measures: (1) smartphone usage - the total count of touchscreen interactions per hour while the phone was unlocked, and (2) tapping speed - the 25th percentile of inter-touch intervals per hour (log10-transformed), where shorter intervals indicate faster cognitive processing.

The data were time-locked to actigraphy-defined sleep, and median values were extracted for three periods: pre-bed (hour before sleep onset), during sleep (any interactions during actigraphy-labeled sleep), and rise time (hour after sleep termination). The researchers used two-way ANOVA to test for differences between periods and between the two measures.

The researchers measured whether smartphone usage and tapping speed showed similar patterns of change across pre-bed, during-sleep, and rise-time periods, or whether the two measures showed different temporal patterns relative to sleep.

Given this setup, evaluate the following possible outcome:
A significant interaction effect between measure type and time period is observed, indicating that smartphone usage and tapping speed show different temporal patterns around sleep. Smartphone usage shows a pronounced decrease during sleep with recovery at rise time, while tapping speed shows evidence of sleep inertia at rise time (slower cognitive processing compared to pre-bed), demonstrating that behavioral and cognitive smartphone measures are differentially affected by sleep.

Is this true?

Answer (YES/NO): NO